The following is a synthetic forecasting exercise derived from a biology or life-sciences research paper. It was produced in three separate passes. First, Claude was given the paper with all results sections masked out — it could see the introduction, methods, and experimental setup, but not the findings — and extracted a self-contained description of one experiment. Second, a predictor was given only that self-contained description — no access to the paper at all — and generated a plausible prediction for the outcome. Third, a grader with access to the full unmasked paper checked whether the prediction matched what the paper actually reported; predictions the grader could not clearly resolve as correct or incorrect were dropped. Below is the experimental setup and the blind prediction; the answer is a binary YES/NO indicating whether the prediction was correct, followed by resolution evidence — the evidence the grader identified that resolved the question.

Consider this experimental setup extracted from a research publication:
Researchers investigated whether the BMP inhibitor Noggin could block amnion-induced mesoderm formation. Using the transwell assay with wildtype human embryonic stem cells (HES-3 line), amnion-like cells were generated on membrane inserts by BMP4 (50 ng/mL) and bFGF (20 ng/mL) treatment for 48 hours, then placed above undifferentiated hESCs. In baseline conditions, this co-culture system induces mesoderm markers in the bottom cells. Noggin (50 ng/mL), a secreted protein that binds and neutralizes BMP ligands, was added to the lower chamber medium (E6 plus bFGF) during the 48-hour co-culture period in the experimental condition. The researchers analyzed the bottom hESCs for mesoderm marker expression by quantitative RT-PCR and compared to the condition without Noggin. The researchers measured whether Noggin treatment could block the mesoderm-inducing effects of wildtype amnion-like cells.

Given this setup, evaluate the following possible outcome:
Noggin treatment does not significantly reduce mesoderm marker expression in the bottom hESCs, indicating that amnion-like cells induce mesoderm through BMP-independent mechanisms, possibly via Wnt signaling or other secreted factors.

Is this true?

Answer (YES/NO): NO